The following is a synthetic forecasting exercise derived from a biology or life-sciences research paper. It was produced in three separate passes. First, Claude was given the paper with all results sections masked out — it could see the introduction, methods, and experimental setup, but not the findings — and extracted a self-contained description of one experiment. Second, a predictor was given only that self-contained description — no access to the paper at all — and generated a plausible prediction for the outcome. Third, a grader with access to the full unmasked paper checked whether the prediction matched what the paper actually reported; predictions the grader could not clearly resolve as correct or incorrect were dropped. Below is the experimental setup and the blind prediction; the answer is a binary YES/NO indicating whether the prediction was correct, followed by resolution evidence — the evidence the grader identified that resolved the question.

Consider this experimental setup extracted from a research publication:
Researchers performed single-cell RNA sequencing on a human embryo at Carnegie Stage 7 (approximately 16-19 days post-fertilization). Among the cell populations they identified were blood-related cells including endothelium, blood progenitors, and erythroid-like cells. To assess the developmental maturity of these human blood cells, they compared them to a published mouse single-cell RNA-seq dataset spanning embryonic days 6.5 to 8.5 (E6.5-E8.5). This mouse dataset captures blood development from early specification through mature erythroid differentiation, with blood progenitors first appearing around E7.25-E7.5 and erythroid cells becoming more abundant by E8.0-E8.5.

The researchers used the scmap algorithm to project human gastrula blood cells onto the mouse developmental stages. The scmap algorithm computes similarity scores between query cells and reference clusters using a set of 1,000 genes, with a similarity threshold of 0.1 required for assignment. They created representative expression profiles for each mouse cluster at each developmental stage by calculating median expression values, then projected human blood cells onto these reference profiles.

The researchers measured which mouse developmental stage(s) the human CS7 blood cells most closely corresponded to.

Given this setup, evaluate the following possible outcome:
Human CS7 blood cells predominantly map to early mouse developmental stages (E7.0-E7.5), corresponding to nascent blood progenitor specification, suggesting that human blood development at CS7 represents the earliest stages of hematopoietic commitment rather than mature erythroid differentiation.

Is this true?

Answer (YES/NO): NO